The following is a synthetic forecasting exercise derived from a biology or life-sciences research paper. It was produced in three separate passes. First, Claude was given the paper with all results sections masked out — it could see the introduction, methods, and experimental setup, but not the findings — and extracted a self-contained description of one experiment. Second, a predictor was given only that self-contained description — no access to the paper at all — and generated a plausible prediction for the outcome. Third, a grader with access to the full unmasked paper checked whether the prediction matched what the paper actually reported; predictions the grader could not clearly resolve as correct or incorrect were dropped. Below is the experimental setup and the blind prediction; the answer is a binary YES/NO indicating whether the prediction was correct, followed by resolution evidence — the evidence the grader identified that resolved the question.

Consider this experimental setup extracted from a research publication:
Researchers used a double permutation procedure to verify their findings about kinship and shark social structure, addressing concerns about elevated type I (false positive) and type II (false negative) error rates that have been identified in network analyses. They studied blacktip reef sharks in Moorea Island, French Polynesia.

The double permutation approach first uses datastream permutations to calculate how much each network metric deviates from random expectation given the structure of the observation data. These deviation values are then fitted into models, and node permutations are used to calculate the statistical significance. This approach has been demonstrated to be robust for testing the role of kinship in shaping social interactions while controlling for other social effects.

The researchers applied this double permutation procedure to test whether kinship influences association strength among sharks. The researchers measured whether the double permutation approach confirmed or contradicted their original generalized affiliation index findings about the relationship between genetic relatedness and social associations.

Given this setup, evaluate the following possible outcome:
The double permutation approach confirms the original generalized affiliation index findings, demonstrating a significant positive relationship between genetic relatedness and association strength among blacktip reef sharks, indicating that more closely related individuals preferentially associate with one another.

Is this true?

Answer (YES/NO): NO